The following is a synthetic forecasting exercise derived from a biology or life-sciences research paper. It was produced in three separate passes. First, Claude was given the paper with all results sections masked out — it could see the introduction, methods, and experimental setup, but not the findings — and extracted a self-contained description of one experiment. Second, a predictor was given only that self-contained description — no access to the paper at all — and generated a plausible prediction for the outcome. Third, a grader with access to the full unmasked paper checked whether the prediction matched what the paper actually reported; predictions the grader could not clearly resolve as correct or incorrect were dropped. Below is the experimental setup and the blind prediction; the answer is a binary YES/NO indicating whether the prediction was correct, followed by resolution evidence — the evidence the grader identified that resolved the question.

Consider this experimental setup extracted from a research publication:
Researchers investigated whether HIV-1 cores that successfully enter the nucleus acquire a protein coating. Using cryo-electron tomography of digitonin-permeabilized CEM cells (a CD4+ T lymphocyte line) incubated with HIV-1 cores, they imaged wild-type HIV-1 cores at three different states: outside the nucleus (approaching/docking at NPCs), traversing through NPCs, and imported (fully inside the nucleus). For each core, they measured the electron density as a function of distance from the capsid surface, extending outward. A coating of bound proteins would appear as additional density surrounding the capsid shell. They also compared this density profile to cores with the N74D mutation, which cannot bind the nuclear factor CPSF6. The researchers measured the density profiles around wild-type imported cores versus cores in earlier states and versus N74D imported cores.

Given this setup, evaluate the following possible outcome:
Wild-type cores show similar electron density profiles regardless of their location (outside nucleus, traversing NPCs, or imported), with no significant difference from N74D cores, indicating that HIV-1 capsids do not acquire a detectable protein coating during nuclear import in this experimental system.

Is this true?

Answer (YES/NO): NO